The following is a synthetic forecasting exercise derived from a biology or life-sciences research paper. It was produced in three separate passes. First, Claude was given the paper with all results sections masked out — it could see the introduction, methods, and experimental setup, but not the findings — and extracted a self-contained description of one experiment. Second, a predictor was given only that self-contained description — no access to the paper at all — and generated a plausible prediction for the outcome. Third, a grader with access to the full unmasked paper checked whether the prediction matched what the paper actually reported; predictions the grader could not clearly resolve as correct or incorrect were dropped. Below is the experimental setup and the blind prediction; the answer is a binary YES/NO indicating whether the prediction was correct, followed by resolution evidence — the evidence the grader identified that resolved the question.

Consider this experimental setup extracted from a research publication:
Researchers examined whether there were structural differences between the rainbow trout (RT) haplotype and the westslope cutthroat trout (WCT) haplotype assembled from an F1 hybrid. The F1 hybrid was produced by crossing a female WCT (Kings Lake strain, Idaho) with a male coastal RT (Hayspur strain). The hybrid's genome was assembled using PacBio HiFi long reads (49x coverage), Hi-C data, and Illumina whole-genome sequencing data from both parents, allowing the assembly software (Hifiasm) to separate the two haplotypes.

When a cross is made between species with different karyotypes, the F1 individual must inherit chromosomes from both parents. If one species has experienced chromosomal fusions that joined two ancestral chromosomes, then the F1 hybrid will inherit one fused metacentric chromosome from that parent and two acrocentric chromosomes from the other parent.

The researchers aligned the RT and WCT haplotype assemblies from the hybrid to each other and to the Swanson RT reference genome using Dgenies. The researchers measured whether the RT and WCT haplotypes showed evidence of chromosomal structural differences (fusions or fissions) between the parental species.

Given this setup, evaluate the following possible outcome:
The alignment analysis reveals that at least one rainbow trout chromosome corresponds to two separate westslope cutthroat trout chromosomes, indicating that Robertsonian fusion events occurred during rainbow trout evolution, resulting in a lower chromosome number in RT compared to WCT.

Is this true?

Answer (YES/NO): NO